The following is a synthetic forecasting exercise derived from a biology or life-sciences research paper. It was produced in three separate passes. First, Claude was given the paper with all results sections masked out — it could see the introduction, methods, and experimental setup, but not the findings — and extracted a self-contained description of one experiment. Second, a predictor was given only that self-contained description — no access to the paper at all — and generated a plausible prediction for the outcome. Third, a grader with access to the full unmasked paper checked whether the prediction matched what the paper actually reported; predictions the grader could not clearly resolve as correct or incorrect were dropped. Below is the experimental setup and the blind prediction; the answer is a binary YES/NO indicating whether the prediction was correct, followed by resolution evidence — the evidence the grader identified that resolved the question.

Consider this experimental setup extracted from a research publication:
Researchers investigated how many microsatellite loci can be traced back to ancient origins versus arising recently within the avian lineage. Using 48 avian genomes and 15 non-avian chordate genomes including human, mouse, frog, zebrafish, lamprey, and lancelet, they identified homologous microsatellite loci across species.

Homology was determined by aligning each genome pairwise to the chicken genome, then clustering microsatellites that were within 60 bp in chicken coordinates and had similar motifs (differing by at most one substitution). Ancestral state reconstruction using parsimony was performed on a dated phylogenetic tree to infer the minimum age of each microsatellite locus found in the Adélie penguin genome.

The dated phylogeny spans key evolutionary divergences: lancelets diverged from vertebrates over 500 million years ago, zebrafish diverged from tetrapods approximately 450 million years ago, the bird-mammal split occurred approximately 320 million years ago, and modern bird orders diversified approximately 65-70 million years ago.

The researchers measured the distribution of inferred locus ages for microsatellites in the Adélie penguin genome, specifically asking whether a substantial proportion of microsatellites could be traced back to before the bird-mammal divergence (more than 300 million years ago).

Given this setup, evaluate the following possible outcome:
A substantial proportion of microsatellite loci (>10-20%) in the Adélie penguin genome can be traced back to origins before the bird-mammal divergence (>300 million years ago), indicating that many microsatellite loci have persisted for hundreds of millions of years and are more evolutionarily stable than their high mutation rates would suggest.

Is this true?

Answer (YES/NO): NO